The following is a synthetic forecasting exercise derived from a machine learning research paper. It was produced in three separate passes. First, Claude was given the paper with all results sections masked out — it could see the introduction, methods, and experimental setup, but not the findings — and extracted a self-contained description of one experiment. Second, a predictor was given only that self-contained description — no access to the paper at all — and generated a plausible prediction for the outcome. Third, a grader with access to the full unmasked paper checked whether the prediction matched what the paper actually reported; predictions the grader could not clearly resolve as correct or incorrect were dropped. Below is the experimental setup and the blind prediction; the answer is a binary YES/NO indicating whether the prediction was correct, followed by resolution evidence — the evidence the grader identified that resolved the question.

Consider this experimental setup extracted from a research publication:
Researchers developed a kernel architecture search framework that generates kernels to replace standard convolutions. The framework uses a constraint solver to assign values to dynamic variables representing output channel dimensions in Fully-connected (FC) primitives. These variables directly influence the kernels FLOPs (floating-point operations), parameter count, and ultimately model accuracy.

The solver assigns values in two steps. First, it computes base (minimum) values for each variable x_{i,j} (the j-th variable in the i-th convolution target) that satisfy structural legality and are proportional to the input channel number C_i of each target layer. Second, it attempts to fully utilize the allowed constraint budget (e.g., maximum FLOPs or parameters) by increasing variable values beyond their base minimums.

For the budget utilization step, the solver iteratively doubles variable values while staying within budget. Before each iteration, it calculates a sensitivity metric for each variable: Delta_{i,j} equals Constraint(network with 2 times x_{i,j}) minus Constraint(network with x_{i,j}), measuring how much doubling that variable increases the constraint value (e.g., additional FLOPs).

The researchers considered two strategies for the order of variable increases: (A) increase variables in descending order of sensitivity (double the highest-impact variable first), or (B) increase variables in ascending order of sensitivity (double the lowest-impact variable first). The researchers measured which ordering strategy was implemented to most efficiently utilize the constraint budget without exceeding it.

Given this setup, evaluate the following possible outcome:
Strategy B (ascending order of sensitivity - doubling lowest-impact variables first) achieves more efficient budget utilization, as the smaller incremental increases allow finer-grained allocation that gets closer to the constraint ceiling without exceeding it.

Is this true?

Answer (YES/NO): YES